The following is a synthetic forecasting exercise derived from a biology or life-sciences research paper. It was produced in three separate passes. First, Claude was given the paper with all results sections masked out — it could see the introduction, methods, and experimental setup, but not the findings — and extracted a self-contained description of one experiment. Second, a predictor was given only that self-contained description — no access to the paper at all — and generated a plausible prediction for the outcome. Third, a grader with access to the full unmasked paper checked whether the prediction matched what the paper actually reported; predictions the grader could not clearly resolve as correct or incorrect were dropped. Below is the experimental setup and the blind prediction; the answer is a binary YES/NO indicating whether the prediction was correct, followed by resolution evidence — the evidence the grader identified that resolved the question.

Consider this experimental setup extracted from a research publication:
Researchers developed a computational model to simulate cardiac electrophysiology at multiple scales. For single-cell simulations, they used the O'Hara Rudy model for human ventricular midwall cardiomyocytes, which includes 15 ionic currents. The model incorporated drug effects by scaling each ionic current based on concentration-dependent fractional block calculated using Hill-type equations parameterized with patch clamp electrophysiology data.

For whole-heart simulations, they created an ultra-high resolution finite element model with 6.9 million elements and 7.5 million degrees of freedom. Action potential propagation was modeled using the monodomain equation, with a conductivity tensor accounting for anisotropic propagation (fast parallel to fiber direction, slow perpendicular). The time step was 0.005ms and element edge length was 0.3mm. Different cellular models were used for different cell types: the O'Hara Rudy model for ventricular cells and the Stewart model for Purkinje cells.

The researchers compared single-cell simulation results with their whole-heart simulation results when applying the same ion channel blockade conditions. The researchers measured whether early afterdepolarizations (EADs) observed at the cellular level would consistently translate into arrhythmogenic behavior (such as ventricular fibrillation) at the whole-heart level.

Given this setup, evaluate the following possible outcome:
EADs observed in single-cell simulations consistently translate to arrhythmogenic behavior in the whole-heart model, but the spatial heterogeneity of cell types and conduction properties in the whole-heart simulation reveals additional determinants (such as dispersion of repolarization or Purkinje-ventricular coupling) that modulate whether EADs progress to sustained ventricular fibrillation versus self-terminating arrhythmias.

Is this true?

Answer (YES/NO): NO